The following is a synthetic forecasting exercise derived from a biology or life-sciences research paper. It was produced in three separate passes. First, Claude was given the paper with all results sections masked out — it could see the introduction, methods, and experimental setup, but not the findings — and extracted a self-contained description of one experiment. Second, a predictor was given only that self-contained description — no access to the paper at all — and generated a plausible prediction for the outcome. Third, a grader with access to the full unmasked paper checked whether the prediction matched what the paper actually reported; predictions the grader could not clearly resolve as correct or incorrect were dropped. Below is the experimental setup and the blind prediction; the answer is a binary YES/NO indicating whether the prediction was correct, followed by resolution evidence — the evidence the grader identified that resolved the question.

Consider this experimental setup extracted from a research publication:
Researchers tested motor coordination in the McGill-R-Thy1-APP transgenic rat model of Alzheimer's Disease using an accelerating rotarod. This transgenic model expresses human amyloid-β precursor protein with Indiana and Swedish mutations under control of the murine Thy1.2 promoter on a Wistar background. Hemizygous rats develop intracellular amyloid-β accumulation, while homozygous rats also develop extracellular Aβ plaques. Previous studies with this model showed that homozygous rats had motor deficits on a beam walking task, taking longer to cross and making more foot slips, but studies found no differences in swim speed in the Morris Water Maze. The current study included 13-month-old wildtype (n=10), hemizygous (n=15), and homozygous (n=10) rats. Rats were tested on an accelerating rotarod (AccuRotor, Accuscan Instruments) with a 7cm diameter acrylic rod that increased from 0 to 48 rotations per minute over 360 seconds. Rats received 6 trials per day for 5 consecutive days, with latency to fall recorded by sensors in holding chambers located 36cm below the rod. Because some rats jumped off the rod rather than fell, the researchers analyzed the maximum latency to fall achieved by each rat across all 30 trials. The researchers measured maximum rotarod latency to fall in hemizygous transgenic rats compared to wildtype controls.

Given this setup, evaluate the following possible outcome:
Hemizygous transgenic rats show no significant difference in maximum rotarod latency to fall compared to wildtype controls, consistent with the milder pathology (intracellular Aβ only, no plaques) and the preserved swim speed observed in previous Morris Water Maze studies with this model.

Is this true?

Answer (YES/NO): NO